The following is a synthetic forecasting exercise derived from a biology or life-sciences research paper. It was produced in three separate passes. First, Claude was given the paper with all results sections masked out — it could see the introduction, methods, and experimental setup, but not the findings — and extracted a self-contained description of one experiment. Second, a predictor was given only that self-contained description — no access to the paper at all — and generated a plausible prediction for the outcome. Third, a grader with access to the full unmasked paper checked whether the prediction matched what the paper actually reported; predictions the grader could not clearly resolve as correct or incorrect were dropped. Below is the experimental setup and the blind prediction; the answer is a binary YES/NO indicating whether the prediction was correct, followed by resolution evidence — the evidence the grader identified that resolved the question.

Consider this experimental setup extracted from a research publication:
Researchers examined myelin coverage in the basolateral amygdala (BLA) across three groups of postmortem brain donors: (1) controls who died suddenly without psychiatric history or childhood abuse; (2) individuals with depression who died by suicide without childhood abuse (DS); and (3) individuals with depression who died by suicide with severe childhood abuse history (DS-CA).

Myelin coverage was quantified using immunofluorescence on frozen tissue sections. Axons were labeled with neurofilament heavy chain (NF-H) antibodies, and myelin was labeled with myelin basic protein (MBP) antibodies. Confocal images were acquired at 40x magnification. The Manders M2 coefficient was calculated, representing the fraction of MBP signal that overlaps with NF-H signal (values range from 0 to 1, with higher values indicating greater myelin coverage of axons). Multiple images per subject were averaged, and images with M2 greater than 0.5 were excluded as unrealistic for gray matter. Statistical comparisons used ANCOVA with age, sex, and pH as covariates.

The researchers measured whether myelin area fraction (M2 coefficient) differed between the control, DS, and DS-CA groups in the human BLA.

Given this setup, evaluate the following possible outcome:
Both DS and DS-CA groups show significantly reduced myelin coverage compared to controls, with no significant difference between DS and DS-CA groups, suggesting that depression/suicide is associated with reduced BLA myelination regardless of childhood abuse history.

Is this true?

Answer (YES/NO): NO